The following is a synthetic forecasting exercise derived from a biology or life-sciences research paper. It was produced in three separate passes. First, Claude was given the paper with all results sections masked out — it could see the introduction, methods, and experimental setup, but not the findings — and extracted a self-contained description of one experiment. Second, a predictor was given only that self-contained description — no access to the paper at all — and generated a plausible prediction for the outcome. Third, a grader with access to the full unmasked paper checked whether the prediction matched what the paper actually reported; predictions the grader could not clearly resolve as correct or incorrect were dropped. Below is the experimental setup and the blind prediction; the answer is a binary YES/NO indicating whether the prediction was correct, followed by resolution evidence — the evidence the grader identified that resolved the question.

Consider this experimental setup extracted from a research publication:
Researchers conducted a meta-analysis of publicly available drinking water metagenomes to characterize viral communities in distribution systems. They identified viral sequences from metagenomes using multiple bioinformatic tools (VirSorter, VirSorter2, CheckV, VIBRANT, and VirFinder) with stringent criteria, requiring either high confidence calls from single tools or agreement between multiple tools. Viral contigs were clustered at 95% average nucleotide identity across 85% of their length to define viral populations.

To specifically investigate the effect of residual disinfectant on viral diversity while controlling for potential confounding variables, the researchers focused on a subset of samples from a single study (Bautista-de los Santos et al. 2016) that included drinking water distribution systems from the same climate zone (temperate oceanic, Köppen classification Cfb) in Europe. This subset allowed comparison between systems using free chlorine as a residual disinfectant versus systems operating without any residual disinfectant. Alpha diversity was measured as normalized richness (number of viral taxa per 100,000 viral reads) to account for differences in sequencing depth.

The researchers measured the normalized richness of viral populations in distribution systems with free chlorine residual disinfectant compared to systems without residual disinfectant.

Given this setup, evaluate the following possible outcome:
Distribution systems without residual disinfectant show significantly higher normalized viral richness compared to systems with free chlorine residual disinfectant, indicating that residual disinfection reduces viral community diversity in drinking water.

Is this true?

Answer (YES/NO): YES